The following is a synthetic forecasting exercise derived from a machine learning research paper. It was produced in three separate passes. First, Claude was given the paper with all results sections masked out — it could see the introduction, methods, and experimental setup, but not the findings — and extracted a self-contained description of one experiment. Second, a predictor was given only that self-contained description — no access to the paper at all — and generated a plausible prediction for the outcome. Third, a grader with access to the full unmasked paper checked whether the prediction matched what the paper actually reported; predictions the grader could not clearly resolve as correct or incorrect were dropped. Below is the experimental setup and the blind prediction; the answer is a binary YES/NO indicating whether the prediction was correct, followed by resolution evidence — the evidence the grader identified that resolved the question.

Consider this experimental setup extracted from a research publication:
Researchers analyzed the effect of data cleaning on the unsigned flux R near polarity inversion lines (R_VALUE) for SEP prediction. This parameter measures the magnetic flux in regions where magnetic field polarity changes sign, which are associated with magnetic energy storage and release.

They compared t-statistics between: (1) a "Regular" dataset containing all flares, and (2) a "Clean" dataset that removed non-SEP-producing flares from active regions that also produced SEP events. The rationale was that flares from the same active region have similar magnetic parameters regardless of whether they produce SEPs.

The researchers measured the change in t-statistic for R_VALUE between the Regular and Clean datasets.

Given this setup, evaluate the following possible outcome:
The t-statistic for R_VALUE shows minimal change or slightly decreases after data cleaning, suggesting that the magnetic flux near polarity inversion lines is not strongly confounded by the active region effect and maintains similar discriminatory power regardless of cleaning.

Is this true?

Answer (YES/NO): NO